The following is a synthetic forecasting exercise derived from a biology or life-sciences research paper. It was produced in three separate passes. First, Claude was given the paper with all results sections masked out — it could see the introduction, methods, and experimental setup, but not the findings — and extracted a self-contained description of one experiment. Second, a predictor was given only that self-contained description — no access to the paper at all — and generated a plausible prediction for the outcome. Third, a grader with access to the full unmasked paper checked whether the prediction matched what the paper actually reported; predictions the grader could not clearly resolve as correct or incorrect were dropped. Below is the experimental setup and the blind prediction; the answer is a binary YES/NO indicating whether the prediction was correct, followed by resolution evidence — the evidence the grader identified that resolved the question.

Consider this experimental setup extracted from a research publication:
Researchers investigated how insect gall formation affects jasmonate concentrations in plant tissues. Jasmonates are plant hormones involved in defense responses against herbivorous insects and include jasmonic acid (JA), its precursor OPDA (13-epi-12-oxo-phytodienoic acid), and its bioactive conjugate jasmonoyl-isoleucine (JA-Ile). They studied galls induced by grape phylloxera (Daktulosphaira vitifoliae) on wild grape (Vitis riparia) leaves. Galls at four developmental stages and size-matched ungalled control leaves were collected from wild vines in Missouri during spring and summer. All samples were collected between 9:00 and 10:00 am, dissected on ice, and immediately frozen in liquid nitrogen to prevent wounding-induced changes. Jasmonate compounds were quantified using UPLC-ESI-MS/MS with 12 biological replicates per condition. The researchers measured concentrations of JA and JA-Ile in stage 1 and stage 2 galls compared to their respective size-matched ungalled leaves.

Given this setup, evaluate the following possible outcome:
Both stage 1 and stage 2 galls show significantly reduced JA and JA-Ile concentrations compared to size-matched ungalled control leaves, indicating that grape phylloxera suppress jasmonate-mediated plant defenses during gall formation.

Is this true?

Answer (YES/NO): YES